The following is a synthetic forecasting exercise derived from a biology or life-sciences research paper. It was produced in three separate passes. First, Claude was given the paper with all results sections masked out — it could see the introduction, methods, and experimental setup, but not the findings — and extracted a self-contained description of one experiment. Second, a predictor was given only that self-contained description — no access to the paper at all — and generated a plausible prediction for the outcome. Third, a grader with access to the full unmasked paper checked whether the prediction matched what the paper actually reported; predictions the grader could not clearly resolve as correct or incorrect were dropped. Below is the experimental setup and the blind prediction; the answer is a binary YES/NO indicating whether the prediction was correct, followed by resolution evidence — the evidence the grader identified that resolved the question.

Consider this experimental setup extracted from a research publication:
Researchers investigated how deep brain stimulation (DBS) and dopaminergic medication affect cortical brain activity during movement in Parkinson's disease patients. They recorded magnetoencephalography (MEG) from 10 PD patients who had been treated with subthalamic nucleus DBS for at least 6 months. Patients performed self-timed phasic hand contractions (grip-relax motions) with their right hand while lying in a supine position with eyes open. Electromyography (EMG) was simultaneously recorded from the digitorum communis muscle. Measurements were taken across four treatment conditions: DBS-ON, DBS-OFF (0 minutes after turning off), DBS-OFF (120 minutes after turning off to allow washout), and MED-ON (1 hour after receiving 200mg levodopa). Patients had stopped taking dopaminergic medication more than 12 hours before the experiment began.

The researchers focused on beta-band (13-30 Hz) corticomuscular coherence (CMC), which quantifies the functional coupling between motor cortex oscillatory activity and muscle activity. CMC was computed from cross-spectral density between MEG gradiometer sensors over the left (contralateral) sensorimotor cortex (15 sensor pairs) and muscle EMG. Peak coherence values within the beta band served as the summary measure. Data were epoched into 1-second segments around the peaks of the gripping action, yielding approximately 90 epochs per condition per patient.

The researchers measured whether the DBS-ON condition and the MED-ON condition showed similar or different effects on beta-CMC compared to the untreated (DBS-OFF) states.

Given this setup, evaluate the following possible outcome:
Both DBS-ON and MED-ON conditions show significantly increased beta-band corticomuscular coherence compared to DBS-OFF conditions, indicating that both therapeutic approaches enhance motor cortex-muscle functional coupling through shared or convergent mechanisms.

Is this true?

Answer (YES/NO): NO